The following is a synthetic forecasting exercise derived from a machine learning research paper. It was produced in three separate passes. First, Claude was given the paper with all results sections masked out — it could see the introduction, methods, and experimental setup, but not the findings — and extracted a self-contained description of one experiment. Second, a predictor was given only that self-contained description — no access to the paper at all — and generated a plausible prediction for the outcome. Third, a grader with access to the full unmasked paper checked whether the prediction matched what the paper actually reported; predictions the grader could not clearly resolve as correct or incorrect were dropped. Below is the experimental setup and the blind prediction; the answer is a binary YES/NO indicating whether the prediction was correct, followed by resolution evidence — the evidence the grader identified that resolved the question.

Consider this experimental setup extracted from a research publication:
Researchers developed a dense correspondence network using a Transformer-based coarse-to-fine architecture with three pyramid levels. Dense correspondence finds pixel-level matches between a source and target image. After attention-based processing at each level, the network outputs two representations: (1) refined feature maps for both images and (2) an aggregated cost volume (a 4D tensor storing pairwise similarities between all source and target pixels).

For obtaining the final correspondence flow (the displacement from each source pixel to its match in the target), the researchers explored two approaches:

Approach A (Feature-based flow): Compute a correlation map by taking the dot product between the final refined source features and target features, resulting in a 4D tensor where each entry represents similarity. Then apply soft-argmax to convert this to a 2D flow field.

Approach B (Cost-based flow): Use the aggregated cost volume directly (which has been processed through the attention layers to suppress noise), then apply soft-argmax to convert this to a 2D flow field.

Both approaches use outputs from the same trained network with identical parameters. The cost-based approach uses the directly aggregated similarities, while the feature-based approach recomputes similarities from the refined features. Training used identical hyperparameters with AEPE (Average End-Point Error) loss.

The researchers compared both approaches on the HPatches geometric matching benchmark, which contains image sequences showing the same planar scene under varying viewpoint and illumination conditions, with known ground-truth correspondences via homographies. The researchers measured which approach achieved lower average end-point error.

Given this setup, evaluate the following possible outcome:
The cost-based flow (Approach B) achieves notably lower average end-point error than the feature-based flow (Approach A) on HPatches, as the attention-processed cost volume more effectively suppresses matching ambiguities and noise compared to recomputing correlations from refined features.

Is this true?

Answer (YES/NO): NO